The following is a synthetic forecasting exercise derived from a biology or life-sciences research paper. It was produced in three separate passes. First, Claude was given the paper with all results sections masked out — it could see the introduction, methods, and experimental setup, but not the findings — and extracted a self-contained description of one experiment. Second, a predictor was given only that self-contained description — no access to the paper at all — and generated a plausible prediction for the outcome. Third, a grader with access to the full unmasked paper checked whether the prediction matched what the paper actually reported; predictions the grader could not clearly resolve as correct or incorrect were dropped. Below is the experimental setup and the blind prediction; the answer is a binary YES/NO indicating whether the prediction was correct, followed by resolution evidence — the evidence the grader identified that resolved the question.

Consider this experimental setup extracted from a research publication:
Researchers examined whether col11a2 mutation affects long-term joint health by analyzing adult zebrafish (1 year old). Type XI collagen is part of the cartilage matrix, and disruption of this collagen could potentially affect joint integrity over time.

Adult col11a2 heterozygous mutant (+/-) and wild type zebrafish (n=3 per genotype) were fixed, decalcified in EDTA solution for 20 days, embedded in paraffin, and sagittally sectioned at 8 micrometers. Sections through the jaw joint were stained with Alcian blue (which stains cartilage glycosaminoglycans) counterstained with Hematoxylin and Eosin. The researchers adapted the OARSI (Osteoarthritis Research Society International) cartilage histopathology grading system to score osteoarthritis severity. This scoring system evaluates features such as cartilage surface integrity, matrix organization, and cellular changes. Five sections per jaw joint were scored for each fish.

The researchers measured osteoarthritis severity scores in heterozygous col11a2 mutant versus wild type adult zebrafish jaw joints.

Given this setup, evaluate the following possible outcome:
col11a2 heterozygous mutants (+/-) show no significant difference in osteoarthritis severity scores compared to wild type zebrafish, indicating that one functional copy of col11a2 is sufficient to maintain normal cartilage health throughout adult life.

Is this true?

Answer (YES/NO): NO